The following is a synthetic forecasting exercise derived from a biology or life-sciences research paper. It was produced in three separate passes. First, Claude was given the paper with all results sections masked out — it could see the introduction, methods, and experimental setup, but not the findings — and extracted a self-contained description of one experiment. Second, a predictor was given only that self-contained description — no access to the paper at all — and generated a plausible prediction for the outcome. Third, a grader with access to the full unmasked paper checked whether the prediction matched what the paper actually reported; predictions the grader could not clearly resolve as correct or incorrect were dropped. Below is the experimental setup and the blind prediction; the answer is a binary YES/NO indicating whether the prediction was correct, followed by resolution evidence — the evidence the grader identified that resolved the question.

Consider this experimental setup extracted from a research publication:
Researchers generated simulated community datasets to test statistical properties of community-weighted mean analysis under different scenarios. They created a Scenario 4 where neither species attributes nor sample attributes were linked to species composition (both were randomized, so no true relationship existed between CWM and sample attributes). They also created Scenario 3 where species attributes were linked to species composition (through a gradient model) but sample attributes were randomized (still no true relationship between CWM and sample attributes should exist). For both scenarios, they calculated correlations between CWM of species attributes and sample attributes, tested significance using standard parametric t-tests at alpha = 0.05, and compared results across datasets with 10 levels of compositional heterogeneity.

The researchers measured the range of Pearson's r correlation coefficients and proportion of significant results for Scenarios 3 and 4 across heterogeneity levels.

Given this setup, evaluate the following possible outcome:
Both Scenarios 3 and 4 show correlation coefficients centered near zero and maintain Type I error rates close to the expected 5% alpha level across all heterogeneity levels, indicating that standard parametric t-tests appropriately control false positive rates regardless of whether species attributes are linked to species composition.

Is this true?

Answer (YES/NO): YES